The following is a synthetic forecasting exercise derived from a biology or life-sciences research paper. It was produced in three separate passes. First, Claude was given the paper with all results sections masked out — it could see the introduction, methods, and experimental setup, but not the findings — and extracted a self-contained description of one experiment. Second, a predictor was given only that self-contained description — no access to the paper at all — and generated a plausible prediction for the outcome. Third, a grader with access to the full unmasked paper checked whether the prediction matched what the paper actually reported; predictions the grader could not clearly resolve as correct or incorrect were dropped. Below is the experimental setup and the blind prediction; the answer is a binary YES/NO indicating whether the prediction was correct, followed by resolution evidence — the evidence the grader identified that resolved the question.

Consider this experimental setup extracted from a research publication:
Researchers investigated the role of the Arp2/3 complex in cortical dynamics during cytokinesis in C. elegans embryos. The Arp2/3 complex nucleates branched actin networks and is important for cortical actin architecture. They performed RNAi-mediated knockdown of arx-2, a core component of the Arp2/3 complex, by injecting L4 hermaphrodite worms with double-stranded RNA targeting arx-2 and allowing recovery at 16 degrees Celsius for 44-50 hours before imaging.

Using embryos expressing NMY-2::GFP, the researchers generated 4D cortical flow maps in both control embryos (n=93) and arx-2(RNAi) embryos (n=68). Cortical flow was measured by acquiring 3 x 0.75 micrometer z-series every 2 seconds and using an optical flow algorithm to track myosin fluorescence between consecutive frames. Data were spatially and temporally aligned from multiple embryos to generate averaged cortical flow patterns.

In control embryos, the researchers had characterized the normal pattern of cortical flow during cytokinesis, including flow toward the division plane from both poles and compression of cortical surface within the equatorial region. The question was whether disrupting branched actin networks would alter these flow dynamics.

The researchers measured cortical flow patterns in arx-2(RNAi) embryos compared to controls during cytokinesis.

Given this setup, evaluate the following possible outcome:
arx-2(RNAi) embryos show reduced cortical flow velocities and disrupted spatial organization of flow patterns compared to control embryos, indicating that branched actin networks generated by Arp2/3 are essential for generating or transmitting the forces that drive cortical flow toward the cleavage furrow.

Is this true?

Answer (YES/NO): NO